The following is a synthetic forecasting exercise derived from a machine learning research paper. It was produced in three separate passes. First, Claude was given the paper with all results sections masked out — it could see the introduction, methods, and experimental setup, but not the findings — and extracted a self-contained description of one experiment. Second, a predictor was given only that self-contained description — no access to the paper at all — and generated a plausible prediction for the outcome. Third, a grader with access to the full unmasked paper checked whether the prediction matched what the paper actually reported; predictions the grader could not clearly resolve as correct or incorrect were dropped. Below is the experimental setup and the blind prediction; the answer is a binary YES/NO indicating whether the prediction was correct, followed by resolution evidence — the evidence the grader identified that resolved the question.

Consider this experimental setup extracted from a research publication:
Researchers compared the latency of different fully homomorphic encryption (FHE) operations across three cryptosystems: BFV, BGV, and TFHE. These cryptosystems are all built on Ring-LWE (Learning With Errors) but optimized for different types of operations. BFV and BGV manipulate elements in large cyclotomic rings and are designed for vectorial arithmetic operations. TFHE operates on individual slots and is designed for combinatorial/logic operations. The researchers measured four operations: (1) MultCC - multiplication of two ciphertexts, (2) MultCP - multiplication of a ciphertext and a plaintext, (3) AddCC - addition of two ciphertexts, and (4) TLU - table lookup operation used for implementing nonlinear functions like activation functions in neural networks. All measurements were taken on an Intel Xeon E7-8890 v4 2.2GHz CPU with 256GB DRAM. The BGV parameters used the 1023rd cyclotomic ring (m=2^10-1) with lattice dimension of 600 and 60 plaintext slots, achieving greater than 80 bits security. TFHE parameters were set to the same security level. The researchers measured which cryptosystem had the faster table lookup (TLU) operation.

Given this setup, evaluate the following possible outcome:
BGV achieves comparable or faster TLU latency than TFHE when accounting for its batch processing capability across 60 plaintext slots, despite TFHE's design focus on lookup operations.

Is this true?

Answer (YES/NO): NO